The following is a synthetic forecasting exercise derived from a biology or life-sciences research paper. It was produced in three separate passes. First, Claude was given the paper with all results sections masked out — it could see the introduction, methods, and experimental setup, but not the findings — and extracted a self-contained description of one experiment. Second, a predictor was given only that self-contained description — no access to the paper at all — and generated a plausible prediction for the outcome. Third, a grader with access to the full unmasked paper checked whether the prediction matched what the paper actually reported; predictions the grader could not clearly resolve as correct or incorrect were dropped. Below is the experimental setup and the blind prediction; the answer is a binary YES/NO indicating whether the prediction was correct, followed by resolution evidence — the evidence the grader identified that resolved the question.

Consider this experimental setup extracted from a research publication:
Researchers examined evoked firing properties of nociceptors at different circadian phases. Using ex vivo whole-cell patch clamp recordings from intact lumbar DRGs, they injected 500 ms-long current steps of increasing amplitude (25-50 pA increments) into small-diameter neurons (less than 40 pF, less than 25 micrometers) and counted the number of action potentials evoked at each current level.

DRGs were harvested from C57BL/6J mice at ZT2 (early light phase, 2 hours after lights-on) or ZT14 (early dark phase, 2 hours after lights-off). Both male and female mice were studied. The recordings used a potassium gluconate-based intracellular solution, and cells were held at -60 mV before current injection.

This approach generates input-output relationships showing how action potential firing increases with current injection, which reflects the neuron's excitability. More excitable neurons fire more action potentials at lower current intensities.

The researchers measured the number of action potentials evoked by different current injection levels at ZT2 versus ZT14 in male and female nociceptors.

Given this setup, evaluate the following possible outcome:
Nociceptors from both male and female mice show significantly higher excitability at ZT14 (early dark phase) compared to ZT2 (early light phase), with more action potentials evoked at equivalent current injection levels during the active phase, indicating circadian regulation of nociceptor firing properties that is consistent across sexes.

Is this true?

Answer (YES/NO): NO